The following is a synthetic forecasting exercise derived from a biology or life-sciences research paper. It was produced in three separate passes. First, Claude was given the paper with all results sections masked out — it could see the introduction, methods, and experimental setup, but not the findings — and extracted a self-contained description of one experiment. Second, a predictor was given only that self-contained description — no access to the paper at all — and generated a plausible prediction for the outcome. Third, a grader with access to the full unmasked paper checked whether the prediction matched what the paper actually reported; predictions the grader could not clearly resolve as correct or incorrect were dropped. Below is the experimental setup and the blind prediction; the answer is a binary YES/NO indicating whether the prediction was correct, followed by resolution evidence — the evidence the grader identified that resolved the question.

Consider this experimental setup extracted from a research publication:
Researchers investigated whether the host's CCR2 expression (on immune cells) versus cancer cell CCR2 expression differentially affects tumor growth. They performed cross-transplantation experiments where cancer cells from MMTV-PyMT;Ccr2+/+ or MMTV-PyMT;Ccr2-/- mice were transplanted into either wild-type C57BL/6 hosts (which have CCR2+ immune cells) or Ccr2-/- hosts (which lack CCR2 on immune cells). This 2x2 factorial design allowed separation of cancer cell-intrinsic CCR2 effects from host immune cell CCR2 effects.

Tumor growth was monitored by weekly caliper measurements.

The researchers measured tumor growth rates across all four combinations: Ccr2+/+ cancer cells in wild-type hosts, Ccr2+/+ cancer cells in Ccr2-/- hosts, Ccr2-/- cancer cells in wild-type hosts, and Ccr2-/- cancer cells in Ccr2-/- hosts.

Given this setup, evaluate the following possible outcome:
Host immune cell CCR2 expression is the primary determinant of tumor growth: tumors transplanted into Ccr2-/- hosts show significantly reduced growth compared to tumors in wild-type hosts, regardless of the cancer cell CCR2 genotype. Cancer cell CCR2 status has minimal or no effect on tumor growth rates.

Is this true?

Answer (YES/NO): NO